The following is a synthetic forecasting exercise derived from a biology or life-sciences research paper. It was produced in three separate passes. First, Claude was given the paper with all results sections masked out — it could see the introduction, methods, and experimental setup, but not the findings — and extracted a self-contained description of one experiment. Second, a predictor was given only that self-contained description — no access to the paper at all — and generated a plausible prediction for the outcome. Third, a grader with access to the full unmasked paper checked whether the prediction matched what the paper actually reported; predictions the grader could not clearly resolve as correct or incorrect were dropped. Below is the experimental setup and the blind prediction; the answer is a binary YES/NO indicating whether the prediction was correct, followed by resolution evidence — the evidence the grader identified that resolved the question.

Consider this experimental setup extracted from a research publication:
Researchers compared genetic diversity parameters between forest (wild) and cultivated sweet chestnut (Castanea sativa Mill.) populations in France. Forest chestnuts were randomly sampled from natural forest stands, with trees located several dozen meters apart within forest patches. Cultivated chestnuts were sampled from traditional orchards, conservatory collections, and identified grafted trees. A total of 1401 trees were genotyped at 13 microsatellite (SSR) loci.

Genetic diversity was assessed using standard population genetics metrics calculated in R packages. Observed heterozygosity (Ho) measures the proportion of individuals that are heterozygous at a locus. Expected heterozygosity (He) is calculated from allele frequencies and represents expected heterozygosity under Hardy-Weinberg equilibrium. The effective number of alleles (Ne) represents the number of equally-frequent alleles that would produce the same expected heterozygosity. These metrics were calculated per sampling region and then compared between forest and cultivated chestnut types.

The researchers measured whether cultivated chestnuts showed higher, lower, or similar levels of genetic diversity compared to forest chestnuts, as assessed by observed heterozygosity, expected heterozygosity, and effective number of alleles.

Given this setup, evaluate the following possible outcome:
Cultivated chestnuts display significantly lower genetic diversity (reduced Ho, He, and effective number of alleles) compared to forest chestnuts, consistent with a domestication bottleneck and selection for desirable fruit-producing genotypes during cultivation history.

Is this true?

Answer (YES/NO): NO